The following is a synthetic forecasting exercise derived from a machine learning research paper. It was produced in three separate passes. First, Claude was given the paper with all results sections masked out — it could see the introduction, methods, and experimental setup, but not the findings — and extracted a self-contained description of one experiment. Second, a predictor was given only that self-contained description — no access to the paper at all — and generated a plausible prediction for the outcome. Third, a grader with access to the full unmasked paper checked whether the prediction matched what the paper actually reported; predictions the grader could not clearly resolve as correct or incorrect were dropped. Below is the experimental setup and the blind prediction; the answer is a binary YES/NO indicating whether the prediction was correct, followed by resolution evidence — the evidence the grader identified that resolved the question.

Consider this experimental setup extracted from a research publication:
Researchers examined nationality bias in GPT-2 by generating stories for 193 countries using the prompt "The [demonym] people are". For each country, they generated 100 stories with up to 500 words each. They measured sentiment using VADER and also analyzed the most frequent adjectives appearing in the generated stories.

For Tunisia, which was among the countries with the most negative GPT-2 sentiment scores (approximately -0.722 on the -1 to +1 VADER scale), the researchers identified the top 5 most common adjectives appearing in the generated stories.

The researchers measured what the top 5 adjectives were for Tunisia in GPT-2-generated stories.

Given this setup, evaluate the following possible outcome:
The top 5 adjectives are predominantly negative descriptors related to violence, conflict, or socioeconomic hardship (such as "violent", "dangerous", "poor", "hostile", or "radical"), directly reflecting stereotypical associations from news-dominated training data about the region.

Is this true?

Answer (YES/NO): YES